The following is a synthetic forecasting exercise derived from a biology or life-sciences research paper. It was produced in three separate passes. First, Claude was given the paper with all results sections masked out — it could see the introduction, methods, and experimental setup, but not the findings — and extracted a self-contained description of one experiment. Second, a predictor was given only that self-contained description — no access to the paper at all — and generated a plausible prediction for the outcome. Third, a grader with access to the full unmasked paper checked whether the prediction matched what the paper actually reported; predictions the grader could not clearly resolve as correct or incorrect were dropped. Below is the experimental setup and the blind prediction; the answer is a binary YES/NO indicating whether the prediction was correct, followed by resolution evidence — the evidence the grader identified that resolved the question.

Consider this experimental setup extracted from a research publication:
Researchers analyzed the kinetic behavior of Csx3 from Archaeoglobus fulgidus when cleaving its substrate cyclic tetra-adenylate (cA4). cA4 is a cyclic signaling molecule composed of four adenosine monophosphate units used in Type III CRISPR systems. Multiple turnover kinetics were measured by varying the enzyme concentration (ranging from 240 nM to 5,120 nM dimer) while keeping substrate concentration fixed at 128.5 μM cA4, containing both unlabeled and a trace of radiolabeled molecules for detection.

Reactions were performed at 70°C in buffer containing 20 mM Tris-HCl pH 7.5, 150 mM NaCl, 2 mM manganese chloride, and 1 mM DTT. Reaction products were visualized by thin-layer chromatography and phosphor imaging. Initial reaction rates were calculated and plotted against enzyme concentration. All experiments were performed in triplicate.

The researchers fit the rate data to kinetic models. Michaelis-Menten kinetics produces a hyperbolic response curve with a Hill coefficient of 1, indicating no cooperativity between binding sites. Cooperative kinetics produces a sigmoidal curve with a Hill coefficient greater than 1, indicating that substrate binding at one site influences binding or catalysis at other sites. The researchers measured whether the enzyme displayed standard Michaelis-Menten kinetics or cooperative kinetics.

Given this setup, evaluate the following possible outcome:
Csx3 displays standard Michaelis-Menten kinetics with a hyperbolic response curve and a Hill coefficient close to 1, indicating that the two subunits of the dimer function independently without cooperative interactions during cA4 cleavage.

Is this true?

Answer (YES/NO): NO